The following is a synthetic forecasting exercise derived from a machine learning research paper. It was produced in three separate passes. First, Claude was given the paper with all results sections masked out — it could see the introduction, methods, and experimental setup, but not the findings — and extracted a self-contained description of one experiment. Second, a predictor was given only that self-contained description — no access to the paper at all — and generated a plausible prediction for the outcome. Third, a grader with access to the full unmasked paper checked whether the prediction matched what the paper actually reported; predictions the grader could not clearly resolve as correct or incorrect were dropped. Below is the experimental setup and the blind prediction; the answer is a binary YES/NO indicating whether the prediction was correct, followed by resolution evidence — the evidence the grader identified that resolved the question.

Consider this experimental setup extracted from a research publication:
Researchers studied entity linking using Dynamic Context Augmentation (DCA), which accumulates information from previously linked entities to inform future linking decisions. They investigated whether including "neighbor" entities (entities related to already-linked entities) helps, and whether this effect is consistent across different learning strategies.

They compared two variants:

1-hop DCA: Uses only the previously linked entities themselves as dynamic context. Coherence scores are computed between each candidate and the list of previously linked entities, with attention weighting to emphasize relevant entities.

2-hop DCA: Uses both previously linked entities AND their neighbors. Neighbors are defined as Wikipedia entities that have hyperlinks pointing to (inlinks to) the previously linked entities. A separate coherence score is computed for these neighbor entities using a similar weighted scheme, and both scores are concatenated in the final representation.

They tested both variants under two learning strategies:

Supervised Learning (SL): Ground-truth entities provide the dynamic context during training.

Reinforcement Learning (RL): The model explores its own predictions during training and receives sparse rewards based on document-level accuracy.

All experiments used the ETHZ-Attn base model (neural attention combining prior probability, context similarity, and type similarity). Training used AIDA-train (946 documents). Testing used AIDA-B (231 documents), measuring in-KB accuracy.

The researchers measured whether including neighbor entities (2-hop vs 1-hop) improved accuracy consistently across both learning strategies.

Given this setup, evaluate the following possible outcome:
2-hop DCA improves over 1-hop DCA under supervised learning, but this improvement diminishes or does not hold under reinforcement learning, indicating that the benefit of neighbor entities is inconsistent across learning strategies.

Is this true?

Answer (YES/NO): NO